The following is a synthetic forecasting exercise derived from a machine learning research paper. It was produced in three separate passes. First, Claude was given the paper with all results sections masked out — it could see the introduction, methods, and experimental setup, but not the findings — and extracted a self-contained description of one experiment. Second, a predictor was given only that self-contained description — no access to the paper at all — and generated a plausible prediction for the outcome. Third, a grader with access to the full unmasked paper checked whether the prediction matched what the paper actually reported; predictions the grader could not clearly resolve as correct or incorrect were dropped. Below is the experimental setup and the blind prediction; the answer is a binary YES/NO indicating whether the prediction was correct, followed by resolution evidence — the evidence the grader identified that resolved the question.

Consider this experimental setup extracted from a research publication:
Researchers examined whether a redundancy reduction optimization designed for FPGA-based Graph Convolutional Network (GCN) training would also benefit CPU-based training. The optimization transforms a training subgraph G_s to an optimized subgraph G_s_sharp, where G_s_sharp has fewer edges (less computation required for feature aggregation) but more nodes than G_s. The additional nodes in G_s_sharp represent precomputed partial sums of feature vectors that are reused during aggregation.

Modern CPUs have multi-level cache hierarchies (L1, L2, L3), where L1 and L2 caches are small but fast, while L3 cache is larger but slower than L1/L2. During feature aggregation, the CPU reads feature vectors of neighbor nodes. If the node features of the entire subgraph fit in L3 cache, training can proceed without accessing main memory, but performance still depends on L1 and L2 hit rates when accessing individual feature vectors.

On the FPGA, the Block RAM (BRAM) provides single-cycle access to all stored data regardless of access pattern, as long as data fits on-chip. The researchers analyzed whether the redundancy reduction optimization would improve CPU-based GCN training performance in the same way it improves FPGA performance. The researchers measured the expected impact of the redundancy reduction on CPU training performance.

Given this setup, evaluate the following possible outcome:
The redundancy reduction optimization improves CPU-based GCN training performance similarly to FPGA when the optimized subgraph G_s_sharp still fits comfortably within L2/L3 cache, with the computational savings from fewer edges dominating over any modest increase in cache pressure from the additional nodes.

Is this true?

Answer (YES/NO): NO